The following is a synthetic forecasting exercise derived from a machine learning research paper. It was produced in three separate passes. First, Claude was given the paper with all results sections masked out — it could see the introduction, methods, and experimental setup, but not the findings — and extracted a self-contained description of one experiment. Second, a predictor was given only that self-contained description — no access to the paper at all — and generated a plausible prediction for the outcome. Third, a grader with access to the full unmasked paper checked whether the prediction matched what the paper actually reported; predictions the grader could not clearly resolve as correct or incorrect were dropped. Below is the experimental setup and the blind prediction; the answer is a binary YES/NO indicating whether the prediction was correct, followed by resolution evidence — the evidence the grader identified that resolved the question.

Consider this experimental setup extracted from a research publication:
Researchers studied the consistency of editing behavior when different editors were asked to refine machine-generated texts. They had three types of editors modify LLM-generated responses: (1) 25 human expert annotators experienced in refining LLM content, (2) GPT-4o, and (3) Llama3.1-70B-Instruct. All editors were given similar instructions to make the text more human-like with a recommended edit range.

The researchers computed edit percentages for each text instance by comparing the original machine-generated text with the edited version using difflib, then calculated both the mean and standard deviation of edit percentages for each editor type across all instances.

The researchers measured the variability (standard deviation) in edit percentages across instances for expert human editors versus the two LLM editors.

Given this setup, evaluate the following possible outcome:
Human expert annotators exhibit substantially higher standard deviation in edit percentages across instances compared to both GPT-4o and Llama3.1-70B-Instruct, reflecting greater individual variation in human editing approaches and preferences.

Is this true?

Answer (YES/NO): NO